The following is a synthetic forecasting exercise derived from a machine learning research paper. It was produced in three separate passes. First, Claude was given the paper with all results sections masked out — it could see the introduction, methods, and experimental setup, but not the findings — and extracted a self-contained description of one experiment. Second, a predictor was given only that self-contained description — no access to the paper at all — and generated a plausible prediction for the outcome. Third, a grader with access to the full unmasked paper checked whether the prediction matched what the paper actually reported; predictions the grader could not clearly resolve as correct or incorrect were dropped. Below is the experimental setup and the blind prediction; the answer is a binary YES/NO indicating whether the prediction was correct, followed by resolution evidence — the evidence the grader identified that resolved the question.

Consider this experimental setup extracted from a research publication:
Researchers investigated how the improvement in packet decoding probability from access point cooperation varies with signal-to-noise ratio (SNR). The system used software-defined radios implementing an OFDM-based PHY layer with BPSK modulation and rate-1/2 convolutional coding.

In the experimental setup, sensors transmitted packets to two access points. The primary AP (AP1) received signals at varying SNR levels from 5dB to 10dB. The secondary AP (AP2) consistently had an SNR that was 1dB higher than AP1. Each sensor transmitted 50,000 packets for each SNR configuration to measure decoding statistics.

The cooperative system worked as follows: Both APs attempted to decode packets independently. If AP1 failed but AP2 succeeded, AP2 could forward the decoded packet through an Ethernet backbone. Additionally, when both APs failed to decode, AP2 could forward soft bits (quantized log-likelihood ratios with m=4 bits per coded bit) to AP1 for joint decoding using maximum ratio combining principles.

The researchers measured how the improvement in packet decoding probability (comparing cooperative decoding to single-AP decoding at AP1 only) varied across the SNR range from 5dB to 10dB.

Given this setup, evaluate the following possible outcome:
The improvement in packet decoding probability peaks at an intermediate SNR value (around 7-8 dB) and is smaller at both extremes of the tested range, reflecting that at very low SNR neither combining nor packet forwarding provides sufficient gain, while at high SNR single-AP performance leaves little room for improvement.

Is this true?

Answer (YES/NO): NO